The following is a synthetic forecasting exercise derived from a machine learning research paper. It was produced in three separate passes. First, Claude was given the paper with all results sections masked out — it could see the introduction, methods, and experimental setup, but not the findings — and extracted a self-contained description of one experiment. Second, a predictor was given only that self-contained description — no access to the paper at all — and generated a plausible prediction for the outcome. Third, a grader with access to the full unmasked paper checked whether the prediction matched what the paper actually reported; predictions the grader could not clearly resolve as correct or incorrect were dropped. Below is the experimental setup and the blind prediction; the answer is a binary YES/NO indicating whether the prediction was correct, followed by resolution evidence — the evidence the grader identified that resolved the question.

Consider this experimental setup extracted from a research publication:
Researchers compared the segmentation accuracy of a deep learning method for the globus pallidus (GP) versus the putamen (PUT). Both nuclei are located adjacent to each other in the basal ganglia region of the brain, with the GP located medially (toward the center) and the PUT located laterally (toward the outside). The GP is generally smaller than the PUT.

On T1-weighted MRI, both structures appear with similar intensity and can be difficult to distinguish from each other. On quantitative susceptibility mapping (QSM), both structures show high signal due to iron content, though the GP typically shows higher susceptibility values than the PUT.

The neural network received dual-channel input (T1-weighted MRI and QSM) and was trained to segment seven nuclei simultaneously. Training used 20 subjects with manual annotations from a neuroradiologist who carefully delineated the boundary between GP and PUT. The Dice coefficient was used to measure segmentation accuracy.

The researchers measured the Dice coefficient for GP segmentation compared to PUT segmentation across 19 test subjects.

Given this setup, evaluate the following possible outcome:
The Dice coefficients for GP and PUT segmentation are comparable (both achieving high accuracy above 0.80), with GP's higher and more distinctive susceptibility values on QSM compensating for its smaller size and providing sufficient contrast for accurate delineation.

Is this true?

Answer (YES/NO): YES